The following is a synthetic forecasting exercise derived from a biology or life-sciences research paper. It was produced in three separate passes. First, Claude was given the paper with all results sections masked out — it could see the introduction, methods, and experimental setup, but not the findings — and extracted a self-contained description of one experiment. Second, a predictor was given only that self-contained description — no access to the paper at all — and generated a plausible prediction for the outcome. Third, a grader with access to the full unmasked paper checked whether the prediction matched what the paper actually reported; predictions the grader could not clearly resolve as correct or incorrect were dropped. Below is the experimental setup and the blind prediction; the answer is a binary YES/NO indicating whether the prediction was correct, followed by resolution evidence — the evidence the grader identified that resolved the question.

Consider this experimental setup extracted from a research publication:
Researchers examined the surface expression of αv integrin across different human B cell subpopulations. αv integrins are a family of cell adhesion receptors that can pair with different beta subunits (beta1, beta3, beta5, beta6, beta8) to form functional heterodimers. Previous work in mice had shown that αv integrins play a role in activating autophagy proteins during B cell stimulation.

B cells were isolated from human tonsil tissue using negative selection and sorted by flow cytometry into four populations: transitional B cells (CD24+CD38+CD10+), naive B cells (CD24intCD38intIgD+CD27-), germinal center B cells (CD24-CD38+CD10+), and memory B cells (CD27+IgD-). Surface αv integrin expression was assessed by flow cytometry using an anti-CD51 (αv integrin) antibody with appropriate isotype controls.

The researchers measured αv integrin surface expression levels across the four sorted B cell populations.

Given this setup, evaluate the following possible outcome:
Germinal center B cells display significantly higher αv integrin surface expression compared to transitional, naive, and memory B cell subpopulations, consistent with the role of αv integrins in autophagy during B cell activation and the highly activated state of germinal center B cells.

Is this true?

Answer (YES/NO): NO